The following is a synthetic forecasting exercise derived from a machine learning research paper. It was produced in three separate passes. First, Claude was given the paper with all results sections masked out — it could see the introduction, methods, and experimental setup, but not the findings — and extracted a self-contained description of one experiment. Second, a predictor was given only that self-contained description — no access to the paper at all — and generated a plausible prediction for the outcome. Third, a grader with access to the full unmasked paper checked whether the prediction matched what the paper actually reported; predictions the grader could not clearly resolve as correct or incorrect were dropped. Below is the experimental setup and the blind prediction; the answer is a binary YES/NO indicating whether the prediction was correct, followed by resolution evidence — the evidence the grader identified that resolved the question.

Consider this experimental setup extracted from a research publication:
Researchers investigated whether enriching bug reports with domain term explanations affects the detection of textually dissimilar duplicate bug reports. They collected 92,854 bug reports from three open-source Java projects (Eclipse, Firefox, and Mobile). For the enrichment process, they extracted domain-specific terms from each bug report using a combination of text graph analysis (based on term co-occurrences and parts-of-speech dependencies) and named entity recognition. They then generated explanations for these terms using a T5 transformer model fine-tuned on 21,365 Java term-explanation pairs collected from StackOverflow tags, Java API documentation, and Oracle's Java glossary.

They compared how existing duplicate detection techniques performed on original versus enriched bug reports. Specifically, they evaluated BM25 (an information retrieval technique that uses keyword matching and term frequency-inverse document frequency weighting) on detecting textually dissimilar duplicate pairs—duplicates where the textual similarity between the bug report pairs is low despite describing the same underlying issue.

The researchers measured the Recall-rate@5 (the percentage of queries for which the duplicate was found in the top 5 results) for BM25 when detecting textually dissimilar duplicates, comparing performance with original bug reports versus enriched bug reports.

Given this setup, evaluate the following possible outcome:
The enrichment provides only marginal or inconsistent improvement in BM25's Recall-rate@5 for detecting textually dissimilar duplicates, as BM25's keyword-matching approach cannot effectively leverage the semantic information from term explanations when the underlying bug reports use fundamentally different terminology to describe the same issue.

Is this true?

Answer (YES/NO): NO